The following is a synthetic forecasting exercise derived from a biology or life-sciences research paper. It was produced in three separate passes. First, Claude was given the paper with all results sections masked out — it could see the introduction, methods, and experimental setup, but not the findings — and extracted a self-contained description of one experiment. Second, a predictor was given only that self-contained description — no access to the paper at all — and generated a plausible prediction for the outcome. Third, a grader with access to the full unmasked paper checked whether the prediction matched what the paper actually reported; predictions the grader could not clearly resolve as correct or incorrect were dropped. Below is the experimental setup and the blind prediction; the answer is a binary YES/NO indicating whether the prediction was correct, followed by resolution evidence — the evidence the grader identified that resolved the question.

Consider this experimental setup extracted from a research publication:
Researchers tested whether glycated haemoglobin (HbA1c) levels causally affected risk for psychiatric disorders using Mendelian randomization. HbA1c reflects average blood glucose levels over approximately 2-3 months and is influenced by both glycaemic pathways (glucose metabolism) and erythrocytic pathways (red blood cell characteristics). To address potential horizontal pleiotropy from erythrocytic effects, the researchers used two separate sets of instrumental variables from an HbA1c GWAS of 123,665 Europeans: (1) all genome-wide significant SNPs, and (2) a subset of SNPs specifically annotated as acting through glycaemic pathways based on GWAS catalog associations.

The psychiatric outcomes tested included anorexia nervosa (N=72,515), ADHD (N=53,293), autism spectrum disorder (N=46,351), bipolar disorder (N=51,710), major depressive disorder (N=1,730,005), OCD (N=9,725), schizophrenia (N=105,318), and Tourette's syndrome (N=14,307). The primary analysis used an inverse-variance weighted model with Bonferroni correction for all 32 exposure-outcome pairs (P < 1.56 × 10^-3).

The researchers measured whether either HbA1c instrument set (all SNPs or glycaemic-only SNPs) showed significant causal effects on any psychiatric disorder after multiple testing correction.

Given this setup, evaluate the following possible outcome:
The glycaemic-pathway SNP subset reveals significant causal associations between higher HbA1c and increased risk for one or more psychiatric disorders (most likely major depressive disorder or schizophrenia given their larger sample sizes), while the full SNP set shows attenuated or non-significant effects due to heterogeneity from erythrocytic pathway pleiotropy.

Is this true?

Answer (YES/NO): NO